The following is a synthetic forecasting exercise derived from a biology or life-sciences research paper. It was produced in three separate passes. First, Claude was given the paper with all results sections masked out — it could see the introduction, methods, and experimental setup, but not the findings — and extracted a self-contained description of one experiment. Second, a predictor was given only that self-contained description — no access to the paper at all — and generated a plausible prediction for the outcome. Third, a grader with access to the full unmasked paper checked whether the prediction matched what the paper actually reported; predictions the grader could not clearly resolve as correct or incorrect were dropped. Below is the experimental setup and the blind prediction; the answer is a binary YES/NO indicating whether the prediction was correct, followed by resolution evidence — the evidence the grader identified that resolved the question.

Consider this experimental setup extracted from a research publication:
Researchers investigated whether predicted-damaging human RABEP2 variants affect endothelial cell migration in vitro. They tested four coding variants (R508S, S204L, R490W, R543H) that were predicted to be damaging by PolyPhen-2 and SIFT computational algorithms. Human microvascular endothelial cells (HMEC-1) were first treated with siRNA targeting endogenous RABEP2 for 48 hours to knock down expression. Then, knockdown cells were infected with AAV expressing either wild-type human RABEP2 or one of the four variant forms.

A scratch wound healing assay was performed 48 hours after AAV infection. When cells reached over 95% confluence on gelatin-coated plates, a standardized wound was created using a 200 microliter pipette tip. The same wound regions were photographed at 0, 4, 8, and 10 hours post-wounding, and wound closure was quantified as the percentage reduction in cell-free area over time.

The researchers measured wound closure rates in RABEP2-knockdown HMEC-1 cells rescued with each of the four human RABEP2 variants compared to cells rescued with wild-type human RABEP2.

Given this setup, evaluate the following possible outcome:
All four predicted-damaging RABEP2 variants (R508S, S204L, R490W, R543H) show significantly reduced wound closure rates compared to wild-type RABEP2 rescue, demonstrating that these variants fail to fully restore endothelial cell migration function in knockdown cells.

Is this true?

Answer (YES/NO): YES